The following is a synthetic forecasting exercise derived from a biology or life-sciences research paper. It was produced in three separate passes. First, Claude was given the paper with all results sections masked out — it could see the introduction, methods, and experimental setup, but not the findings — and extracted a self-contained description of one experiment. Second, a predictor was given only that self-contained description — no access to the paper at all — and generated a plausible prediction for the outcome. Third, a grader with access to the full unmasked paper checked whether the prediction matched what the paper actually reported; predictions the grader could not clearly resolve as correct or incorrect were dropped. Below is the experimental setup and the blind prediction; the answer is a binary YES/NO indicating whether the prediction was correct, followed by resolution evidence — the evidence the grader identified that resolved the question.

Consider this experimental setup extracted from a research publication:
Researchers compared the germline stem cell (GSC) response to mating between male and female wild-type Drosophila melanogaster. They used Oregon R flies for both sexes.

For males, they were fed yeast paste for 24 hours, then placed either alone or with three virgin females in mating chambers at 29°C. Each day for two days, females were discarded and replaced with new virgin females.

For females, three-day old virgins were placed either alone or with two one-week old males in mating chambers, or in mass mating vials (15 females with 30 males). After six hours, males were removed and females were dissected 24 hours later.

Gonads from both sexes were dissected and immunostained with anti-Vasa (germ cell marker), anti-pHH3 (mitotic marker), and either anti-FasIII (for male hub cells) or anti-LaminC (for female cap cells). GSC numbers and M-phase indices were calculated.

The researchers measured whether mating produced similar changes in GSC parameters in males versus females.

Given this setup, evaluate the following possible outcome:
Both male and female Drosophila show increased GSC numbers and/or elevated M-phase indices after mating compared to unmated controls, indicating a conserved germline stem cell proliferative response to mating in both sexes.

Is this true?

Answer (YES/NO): NO